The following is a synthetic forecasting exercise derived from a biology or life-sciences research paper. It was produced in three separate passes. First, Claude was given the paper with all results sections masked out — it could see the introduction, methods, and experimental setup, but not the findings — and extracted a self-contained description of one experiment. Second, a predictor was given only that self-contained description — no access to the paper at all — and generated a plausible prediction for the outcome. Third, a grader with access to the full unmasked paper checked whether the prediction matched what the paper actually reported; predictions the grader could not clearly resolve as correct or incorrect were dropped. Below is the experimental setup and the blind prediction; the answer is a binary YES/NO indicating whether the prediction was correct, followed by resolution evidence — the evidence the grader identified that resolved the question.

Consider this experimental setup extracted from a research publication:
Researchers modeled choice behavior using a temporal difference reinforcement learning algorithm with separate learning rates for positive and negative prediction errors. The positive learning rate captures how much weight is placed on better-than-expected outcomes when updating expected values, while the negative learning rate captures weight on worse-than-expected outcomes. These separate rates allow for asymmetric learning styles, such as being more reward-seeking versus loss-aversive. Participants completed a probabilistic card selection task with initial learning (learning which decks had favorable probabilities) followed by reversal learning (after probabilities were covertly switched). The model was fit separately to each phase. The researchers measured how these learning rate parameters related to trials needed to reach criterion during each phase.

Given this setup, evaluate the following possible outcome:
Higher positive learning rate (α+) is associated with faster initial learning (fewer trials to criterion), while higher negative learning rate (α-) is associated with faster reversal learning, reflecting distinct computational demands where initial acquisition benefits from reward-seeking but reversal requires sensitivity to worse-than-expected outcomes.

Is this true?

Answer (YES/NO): NO